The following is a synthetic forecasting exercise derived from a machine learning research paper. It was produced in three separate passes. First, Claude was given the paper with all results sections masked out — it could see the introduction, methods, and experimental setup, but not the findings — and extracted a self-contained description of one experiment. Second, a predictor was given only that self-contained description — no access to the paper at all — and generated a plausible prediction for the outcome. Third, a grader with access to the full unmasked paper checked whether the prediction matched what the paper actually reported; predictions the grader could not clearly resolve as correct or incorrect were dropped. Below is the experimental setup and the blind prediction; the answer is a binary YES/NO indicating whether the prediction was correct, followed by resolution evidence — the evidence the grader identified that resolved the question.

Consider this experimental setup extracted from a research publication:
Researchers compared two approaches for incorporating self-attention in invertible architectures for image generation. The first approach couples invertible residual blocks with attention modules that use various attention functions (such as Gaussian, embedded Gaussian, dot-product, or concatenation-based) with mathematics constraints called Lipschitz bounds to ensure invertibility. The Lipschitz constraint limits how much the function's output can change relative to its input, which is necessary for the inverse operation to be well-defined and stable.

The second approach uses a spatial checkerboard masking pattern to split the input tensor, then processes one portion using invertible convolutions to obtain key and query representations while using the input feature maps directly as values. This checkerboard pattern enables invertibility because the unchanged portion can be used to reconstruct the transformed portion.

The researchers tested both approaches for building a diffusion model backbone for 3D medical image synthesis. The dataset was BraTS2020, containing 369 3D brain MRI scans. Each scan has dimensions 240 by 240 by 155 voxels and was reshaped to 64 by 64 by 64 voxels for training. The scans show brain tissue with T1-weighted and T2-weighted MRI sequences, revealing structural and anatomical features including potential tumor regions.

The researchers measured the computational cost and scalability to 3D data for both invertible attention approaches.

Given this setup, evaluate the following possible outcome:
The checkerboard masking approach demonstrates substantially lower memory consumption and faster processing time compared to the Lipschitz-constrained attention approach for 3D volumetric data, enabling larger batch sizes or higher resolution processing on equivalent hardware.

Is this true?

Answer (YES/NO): NO